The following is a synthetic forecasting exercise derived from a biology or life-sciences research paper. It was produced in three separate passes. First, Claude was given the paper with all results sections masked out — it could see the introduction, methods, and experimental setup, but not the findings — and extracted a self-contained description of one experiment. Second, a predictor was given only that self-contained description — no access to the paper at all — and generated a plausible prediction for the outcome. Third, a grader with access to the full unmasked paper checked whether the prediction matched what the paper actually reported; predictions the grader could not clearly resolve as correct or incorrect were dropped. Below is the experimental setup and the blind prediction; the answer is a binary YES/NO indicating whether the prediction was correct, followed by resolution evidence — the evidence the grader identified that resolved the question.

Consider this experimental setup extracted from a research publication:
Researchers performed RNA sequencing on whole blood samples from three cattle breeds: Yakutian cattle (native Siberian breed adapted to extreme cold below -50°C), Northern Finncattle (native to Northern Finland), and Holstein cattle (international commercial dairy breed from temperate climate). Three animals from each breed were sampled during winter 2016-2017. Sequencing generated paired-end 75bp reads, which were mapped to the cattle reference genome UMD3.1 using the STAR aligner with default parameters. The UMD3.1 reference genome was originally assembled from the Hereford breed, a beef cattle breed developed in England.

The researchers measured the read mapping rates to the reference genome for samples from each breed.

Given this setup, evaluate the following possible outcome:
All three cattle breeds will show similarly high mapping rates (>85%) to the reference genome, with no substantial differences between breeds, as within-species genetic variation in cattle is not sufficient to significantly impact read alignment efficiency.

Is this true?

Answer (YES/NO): NO